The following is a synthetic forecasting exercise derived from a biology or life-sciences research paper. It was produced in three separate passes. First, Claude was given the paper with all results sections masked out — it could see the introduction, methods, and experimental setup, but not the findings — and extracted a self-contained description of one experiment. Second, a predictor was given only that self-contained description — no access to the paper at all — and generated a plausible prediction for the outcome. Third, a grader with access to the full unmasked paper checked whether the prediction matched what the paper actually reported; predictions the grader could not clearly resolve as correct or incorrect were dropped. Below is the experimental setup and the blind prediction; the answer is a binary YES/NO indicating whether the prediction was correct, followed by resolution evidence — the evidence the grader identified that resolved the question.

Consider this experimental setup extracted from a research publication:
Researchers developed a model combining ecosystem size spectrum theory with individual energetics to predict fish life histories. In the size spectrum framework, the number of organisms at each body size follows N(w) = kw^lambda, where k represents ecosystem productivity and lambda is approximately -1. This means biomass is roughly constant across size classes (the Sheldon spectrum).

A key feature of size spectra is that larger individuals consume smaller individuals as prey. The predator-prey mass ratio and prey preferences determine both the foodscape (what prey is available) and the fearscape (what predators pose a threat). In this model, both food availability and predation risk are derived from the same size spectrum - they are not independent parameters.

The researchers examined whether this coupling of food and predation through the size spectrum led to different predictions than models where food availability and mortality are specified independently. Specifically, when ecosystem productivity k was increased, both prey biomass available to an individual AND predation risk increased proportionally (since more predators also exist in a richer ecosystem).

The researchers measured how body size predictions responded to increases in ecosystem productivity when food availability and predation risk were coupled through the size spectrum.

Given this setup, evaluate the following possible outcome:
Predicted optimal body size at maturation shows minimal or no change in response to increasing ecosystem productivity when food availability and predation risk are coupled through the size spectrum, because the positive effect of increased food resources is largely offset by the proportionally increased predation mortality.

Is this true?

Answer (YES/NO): NO